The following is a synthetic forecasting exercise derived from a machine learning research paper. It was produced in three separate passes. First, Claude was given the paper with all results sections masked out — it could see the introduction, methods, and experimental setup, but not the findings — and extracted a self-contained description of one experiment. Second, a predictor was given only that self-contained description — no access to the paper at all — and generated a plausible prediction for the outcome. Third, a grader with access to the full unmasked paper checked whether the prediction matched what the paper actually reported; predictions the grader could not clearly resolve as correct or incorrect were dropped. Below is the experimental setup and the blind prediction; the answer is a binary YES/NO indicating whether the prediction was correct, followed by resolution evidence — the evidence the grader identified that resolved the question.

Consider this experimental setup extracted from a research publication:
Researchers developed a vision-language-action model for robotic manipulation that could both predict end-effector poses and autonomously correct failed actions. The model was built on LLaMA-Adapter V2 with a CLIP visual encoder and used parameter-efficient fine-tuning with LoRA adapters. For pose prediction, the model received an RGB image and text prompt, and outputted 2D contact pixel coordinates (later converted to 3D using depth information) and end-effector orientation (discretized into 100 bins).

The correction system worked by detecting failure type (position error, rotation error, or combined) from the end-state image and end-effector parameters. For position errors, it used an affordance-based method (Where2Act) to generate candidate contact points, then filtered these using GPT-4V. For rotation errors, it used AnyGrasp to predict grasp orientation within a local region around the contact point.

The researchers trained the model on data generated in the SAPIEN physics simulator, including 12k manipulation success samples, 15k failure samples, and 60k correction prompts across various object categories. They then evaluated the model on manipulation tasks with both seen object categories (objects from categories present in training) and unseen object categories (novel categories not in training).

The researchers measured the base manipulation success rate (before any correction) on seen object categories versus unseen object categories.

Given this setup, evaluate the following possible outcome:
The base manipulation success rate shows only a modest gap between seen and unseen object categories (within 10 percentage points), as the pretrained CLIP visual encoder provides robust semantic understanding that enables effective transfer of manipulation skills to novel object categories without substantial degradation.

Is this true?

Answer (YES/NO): NO